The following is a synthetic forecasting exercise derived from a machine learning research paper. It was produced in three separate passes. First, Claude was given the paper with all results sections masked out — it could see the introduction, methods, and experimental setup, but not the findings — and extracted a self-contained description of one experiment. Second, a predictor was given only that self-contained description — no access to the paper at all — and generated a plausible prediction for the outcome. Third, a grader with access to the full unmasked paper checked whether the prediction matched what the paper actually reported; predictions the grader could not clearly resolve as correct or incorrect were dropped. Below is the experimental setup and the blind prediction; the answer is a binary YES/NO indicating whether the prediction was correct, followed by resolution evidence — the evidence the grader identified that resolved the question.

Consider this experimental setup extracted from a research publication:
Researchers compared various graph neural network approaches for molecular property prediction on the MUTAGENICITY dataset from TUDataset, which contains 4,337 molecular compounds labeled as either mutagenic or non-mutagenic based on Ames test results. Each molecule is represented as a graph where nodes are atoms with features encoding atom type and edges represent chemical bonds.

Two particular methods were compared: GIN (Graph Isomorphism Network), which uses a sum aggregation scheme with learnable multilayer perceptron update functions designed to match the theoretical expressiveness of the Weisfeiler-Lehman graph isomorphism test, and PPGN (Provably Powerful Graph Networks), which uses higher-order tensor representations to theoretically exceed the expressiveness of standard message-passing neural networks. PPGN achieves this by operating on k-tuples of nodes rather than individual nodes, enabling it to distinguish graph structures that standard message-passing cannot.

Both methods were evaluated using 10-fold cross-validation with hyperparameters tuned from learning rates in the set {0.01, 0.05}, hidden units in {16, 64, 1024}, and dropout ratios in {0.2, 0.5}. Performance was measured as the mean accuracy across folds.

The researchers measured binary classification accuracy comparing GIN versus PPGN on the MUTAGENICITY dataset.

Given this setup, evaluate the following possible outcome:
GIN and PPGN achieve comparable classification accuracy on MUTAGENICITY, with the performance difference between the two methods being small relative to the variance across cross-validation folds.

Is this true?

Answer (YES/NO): NO